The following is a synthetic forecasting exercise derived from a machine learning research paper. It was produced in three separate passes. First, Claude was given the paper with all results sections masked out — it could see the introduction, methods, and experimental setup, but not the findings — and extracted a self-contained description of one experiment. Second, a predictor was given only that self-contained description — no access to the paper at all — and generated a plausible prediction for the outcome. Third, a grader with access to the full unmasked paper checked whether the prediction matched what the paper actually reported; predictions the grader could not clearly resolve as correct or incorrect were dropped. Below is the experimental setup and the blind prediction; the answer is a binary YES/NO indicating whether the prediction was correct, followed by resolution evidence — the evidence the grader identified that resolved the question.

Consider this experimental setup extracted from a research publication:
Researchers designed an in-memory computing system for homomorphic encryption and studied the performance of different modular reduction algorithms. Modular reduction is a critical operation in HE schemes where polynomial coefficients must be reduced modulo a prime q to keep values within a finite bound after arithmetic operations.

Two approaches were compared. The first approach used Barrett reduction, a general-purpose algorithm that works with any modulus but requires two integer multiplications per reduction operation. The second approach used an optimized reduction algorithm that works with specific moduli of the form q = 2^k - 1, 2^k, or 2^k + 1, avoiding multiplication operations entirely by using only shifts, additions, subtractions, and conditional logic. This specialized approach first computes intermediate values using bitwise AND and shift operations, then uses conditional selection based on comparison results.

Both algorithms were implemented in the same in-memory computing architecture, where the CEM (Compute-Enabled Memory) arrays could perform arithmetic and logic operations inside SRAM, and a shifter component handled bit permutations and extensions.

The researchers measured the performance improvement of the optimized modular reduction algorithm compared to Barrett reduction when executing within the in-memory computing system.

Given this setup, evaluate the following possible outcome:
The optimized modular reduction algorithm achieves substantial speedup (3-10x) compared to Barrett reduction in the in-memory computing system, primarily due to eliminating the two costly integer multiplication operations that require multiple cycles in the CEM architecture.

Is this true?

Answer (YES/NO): NO